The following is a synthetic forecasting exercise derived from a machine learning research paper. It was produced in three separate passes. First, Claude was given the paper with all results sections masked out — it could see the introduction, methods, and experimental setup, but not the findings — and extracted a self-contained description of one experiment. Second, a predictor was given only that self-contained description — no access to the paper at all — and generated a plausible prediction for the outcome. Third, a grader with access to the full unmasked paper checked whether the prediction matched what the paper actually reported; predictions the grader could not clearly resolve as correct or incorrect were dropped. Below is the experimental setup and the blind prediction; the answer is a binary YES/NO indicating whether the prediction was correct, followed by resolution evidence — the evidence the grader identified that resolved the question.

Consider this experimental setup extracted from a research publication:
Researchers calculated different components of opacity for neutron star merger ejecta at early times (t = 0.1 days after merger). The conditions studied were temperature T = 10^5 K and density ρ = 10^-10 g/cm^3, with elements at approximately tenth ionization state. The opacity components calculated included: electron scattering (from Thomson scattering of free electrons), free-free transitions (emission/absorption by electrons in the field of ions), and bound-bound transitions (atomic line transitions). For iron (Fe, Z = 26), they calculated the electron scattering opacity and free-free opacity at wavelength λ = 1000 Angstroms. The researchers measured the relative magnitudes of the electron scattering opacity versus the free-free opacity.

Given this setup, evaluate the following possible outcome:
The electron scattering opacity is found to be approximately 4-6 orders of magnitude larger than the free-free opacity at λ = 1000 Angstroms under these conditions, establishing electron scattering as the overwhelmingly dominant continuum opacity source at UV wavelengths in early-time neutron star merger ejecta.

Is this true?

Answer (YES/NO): NO